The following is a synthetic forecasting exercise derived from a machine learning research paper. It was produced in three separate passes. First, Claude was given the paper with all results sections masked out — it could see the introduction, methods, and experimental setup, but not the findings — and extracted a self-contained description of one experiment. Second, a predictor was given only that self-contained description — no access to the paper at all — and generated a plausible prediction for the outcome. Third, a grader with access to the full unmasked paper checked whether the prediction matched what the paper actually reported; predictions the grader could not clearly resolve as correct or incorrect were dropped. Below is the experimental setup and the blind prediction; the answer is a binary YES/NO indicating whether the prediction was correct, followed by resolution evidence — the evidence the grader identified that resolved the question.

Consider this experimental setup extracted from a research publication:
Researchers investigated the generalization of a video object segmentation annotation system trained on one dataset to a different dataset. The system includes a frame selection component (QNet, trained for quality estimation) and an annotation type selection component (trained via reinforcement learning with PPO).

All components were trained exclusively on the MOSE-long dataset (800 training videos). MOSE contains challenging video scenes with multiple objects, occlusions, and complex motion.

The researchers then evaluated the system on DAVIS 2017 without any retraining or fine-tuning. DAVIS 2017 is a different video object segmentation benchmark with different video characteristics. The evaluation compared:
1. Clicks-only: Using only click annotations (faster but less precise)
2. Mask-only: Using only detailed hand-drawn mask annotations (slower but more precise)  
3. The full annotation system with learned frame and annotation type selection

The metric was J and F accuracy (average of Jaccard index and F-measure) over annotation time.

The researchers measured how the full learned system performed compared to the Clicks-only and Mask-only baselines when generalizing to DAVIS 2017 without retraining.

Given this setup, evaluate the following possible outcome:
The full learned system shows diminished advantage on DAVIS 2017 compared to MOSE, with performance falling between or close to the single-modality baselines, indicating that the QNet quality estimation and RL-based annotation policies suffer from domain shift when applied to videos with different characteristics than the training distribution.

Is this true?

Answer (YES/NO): YES